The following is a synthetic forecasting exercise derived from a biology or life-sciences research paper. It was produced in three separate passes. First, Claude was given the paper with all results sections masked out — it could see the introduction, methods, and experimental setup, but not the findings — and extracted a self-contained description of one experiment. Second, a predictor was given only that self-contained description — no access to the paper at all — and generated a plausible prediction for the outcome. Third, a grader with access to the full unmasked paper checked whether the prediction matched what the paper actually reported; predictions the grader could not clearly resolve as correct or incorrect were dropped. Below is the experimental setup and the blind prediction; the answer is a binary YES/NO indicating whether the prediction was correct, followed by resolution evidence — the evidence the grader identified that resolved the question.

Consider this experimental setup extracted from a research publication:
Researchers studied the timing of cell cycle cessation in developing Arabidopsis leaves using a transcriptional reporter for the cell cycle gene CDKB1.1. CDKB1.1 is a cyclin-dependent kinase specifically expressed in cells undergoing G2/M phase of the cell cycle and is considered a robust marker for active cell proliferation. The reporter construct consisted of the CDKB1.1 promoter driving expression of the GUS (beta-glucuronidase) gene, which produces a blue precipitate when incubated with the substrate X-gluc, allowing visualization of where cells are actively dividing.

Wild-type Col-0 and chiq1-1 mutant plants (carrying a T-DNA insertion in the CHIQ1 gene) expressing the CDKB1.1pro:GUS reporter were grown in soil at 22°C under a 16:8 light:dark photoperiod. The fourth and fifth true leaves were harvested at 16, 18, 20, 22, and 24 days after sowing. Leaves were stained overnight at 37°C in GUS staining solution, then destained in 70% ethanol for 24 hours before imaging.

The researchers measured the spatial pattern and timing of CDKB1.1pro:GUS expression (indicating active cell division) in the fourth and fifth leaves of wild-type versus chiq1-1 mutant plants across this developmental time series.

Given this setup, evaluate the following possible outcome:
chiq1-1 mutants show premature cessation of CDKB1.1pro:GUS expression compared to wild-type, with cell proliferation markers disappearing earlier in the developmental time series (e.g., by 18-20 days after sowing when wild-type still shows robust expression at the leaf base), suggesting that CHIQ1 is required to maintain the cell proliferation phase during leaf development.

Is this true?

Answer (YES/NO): YES